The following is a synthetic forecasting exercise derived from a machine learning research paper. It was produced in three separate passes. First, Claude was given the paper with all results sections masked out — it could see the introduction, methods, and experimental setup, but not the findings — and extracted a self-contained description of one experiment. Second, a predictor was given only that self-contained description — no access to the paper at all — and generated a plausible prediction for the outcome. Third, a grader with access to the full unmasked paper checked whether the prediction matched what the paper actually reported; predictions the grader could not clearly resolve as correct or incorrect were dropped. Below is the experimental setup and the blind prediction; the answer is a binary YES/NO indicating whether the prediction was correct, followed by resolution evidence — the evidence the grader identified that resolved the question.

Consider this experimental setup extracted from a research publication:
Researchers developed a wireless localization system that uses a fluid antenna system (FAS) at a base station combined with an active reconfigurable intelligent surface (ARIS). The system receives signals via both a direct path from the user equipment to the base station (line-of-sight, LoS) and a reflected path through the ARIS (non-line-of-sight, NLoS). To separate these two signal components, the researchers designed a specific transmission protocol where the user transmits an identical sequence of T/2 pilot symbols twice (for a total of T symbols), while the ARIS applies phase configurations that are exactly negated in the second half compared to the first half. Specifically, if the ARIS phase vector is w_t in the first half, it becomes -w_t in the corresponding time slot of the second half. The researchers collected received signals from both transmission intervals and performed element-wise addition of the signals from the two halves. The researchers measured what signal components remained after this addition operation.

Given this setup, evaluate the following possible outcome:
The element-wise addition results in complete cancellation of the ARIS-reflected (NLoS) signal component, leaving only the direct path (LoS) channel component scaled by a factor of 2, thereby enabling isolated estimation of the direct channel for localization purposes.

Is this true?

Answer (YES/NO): NO